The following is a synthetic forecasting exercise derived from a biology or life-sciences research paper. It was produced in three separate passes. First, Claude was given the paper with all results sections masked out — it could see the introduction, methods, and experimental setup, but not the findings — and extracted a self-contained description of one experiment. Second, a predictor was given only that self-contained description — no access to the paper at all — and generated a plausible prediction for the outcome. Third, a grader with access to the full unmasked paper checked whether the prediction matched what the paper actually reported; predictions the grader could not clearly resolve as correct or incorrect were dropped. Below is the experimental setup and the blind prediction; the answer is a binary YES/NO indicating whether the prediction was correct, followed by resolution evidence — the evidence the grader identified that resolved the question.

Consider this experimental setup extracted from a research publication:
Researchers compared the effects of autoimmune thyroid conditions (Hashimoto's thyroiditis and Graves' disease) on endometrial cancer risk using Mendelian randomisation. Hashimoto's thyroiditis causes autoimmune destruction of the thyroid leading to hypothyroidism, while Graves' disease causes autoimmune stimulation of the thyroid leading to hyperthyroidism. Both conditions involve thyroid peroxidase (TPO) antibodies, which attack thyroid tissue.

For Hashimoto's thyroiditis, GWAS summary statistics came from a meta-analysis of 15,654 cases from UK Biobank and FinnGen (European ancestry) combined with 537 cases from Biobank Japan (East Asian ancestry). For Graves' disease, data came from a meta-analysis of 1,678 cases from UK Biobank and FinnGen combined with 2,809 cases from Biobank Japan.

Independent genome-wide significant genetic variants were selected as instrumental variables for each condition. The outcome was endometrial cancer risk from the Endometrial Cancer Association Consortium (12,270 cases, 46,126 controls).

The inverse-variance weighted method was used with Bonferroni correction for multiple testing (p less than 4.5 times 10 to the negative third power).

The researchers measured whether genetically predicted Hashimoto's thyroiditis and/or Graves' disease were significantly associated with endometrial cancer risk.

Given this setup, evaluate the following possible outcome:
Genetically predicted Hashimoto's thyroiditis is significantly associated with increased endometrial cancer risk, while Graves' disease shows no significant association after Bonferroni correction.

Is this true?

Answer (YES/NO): NO